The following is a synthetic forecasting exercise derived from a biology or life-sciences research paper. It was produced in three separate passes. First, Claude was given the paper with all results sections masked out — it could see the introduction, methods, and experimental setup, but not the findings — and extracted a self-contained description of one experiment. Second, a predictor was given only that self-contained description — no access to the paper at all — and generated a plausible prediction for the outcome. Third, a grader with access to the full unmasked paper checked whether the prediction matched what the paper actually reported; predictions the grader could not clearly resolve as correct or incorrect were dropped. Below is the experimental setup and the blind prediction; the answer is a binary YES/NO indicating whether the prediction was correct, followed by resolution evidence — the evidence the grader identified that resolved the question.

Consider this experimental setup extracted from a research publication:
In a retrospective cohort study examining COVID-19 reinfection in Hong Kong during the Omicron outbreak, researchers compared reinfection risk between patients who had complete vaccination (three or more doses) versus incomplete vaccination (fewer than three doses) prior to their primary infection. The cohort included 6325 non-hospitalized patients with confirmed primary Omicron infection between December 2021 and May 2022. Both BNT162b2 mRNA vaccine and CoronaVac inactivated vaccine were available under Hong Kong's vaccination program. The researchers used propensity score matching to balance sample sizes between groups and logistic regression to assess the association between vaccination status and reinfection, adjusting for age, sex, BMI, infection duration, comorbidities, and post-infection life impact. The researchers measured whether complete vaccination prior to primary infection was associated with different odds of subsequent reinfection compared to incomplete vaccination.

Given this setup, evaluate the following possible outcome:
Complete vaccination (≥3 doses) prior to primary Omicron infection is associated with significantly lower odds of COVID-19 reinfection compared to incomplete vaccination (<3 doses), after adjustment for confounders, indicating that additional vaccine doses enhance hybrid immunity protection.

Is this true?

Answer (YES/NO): NO